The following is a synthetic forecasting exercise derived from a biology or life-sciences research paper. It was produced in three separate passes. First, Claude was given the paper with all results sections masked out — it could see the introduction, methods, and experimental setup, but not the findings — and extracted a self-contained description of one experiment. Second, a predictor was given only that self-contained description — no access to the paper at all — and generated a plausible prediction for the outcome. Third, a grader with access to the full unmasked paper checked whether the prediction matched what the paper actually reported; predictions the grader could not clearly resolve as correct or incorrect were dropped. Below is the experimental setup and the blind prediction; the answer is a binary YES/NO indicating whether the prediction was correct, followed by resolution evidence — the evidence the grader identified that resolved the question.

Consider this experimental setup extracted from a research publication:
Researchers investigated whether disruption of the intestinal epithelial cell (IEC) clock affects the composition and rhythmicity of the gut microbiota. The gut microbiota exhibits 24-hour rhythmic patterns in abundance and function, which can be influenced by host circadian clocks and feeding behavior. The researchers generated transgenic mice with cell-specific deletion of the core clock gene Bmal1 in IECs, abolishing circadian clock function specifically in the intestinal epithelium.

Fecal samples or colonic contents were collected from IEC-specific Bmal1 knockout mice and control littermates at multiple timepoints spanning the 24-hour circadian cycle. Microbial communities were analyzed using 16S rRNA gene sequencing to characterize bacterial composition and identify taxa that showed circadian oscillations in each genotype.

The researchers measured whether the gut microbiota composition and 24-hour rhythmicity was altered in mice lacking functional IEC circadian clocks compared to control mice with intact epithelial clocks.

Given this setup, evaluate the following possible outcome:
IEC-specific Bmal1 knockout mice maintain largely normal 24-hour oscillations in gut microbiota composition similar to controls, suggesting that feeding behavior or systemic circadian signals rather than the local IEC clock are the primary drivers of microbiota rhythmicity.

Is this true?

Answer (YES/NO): NO